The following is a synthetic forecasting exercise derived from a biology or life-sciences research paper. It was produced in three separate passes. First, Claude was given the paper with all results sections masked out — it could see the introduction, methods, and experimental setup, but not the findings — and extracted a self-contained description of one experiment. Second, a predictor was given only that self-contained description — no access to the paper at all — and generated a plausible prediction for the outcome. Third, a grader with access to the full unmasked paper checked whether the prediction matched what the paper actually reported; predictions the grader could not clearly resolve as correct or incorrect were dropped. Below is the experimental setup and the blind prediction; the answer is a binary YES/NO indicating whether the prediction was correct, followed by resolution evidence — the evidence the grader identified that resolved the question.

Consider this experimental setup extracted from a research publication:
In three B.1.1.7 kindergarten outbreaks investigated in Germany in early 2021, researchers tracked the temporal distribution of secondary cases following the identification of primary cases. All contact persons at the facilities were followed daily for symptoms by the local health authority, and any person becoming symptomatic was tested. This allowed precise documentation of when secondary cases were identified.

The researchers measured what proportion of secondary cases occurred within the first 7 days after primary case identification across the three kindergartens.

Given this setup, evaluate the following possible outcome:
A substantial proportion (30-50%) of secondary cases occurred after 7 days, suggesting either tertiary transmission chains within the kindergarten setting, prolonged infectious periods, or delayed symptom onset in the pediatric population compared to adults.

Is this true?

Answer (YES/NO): NO